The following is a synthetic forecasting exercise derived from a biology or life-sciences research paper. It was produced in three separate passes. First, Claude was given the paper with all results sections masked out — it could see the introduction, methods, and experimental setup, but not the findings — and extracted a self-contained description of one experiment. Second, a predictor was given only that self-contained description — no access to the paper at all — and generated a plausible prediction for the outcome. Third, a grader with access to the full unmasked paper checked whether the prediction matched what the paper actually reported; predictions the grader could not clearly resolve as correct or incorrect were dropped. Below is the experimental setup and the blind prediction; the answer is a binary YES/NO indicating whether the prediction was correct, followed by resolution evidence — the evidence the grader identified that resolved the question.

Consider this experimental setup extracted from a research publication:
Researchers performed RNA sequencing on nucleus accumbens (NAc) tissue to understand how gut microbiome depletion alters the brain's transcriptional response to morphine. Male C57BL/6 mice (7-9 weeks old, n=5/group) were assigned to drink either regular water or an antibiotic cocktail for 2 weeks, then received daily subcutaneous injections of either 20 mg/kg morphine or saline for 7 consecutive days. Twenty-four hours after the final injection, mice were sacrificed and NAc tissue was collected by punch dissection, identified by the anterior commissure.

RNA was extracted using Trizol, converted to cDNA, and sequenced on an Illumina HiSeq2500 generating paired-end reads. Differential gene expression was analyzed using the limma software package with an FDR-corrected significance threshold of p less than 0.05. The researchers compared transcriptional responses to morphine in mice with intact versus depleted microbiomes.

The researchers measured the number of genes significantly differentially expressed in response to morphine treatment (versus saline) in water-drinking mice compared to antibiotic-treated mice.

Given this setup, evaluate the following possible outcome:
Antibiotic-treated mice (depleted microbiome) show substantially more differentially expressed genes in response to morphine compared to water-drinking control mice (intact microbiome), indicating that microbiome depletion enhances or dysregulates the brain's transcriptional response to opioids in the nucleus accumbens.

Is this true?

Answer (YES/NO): YES